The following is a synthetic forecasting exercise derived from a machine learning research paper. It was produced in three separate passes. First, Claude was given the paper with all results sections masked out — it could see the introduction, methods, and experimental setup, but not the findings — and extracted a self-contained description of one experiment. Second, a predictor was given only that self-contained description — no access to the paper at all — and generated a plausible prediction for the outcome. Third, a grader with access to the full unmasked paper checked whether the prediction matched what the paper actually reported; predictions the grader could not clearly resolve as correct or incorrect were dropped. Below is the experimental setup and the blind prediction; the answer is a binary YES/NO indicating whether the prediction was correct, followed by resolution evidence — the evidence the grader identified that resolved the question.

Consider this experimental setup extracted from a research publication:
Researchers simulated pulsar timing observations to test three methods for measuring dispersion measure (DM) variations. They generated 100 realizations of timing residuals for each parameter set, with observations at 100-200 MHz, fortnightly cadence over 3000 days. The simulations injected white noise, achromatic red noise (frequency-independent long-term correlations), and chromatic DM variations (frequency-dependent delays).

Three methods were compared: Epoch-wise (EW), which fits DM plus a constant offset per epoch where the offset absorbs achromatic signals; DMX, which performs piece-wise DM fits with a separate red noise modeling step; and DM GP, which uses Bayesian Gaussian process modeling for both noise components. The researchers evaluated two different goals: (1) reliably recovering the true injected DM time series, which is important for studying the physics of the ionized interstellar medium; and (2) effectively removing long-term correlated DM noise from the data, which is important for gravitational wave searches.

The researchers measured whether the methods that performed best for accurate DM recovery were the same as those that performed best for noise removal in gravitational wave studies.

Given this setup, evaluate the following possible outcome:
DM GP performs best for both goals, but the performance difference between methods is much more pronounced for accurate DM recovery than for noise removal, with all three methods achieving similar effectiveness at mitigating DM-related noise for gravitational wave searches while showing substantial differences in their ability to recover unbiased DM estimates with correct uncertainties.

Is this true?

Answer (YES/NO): NO